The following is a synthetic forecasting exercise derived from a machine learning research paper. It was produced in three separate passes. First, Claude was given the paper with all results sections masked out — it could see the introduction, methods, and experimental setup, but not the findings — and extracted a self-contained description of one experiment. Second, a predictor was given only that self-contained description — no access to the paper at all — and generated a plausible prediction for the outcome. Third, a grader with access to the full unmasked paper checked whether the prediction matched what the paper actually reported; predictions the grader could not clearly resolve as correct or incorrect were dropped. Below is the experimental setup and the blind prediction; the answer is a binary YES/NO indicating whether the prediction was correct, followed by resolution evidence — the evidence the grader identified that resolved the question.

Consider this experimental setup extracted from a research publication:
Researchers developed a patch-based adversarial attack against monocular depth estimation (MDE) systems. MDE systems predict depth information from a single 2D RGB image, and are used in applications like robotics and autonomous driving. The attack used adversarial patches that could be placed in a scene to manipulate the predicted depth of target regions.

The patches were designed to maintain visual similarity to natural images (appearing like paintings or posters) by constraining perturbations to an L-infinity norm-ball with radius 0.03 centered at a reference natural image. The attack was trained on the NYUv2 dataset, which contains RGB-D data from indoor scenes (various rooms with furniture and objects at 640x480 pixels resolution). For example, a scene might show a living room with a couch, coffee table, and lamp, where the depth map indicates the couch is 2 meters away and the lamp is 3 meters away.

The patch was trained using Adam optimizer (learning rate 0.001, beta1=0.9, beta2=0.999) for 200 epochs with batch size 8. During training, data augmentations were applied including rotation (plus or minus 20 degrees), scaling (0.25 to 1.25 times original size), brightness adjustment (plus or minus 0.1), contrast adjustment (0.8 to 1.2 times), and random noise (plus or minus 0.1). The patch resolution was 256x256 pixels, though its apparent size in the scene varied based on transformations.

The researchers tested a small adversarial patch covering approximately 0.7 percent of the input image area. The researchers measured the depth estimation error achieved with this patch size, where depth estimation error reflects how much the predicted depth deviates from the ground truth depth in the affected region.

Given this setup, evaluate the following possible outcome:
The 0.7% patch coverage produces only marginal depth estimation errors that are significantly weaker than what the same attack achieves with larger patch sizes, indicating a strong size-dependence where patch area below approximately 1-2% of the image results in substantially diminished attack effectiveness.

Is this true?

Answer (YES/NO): NO